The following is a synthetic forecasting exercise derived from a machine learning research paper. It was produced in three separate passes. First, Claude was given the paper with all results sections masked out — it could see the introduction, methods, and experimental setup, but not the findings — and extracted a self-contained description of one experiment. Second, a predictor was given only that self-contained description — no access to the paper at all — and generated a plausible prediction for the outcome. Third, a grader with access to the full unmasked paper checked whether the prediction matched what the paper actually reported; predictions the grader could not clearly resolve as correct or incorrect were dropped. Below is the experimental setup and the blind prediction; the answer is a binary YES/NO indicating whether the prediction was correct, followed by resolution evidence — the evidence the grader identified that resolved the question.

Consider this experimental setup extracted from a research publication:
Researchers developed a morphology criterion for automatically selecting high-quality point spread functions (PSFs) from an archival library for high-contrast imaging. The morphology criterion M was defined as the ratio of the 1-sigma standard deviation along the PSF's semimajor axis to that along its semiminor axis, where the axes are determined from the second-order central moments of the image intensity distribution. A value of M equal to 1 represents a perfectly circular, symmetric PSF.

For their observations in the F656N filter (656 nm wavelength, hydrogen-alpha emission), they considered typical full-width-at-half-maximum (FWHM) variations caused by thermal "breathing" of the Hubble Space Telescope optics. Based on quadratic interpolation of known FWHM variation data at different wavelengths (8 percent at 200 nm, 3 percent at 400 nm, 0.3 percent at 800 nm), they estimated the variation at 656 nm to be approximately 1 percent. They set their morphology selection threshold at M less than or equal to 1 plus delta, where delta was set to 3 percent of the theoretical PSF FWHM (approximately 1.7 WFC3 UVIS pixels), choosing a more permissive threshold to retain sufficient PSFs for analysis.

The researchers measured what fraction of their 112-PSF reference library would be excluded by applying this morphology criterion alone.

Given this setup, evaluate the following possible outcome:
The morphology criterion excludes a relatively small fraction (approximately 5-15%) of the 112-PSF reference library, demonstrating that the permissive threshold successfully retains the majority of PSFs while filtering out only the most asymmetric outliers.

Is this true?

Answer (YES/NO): NO